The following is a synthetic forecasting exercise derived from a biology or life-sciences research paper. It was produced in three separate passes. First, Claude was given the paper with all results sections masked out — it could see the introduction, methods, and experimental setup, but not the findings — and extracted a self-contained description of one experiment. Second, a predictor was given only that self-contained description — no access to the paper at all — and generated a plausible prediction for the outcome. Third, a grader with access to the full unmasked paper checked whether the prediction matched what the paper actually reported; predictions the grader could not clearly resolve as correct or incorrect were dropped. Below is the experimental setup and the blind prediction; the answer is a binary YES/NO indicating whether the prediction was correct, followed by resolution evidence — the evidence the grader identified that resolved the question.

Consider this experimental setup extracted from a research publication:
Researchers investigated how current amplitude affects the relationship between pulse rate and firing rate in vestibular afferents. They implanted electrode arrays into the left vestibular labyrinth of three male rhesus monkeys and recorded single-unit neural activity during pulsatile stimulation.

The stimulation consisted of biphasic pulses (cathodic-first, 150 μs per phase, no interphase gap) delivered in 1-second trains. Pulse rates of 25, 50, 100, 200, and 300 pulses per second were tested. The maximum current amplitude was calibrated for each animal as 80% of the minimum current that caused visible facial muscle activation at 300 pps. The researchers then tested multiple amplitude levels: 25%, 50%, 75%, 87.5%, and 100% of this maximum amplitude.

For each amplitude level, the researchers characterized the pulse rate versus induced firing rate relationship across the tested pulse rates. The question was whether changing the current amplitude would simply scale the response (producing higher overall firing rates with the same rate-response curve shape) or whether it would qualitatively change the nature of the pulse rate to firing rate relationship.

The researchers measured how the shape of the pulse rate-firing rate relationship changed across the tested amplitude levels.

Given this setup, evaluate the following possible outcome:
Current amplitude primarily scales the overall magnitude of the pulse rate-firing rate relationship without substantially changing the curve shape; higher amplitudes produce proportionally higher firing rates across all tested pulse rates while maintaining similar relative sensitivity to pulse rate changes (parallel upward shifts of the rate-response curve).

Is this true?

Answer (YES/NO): NO